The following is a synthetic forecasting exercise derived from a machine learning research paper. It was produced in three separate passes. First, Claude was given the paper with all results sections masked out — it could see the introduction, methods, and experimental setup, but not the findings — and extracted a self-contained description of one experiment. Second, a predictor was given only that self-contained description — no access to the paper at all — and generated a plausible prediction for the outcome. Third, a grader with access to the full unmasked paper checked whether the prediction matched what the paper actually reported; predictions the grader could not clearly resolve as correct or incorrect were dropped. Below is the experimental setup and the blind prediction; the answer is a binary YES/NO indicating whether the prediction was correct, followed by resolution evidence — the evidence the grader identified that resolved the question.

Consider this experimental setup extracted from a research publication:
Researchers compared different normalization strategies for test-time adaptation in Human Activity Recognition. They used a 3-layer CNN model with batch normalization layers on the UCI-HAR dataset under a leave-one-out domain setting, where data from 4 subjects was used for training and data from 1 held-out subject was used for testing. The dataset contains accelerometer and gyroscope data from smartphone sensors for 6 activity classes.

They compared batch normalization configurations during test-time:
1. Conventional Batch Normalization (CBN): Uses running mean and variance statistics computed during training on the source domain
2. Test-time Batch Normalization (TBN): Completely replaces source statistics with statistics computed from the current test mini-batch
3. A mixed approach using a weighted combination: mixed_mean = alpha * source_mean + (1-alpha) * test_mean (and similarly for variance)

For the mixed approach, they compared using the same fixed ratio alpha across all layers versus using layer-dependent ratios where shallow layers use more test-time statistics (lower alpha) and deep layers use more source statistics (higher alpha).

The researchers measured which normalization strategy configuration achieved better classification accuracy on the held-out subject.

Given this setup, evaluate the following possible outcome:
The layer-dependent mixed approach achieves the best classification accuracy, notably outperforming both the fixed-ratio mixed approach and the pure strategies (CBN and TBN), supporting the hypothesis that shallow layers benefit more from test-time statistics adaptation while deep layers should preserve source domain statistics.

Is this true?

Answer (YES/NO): NO